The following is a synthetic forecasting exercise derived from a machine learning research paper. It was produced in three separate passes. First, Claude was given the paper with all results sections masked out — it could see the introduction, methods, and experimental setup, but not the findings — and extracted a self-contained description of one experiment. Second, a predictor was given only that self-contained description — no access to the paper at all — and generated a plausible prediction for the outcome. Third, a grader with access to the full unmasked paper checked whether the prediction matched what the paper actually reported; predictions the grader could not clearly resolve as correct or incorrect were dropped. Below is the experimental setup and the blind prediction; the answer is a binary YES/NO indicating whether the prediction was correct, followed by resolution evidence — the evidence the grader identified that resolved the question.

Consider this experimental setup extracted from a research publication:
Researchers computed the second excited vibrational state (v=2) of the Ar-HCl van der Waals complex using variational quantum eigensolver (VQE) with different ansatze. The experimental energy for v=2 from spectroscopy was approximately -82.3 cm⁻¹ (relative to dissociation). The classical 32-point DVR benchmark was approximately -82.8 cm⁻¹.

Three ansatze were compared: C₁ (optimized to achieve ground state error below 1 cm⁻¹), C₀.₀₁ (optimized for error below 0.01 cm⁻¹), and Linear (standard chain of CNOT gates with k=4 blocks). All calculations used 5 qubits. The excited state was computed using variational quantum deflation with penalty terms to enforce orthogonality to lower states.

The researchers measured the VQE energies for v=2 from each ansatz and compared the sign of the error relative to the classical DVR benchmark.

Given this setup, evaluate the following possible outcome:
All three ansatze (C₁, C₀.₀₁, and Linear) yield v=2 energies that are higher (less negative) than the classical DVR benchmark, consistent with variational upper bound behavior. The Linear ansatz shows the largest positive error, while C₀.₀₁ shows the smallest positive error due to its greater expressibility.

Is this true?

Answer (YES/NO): NO